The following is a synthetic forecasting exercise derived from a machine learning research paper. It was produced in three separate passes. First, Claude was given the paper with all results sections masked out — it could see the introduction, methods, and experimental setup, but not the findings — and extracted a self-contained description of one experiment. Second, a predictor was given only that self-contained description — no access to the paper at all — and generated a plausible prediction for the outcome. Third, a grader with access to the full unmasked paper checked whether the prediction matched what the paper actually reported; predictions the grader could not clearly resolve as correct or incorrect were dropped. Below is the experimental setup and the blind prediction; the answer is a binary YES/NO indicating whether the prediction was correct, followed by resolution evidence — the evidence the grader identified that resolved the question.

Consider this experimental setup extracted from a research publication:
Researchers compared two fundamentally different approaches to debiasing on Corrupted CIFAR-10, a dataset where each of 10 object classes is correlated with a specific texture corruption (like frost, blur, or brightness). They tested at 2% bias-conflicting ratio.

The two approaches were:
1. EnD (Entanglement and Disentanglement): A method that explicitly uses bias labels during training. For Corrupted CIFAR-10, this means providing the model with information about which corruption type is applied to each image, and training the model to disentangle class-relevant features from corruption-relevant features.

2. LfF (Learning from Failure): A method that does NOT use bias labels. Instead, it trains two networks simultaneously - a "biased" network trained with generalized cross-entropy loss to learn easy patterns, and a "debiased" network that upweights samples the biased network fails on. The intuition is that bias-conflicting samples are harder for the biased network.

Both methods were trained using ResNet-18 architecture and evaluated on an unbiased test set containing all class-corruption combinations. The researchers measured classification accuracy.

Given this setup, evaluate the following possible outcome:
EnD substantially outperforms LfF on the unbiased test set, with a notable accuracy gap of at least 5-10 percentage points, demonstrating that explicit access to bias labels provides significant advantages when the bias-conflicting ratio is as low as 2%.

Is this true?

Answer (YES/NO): NO